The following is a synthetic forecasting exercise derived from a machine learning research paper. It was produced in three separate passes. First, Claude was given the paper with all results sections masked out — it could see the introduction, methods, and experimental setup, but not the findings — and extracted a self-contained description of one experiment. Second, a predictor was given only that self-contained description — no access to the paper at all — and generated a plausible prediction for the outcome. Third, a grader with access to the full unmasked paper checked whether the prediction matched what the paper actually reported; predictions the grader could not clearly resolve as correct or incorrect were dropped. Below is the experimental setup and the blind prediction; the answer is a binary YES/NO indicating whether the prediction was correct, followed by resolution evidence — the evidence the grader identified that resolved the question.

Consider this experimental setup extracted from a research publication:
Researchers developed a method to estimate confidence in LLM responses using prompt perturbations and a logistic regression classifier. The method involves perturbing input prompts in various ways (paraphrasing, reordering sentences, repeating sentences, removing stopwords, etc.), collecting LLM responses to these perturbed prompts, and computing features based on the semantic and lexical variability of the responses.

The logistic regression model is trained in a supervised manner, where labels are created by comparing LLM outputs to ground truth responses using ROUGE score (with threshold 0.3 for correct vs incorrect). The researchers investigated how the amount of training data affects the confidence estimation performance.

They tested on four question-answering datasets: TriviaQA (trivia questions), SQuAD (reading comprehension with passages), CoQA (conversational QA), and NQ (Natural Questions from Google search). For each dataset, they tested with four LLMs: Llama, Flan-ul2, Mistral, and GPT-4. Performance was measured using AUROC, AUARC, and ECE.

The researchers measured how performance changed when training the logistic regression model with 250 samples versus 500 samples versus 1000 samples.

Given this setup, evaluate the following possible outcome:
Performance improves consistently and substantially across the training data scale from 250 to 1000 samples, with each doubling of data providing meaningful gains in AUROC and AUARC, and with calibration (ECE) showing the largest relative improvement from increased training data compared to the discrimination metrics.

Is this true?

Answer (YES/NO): NO